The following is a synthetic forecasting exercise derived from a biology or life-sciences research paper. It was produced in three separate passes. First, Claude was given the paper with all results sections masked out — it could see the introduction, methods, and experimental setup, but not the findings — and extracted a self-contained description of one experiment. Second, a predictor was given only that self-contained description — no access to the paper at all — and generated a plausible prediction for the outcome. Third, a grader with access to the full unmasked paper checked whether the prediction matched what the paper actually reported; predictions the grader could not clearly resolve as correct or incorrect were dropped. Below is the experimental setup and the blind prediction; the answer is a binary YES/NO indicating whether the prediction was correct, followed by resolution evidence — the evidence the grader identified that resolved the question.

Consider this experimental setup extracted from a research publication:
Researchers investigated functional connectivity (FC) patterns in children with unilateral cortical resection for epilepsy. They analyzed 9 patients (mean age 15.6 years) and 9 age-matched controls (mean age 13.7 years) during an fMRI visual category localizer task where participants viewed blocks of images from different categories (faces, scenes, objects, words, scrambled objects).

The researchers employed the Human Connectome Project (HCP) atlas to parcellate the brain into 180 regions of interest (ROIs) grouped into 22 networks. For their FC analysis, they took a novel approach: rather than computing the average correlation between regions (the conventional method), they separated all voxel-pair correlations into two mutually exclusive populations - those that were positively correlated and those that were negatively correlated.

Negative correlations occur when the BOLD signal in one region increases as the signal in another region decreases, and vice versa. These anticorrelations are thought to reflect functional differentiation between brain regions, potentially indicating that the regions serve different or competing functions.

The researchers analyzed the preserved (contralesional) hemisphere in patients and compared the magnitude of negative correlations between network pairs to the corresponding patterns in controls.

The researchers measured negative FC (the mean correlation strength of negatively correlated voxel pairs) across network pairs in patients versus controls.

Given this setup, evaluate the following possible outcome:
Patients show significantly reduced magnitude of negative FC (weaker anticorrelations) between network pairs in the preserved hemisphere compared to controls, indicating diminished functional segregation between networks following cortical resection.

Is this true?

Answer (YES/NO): NO